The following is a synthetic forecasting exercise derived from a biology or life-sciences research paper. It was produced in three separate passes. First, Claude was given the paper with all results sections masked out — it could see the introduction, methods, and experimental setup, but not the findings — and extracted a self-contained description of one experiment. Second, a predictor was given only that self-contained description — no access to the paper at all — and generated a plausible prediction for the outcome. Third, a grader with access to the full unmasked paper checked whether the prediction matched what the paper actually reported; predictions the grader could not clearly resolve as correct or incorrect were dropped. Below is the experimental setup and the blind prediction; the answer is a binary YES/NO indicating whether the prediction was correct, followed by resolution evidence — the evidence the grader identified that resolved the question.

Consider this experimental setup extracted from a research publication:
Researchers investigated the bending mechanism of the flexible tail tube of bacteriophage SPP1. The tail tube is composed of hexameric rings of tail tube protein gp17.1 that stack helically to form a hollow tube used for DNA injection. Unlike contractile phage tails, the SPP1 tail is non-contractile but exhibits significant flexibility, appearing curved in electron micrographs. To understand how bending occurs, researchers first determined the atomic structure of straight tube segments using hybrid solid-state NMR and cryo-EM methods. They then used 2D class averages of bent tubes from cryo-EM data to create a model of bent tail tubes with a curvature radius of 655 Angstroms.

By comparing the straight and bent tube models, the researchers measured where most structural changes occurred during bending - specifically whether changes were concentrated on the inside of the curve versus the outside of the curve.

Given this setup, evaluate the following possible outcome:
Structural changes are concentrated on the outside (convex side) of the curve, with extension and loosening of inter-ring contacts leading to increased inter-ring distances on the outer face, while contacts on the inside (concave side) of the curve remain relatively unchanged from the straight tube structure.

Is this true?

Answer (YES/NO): YES